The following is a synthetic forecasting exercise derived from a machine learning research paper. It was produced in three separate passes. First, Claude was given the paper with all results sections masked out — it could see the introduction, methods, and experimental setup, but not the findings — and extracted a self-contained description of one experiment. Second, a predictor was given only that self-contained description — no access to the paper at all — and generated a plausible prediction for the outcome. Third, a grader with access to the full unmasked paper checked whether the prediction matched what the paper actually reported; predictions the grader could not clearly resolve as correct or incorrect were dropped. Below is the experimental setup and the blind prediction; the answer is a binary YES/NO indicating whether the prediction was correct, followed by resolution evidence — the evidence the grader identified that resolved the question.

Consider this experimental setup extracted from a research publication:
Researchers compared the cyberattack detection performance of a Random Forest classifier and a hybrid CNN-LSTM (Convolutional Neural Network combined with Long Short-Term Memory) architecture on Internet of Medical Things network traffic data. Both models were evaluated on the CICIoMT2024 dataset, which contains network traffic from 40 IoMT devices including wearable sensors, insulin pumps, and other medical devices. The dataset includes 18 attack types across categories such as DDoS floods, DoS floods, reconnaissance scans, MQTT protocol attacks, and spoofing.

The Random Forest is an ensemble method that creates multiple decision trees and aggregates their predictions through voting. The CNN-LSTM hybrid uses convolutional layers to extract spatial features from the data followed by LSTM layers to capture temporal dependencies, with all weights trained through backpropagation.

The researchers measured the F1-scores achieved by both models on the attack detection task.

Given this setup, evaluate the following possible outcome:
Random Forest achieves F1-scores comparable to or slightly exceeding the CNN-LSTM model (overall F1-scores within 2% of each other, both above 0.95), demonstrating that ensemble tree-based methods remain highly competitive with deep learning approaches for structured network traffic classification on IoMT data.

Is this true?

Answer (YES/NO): NO